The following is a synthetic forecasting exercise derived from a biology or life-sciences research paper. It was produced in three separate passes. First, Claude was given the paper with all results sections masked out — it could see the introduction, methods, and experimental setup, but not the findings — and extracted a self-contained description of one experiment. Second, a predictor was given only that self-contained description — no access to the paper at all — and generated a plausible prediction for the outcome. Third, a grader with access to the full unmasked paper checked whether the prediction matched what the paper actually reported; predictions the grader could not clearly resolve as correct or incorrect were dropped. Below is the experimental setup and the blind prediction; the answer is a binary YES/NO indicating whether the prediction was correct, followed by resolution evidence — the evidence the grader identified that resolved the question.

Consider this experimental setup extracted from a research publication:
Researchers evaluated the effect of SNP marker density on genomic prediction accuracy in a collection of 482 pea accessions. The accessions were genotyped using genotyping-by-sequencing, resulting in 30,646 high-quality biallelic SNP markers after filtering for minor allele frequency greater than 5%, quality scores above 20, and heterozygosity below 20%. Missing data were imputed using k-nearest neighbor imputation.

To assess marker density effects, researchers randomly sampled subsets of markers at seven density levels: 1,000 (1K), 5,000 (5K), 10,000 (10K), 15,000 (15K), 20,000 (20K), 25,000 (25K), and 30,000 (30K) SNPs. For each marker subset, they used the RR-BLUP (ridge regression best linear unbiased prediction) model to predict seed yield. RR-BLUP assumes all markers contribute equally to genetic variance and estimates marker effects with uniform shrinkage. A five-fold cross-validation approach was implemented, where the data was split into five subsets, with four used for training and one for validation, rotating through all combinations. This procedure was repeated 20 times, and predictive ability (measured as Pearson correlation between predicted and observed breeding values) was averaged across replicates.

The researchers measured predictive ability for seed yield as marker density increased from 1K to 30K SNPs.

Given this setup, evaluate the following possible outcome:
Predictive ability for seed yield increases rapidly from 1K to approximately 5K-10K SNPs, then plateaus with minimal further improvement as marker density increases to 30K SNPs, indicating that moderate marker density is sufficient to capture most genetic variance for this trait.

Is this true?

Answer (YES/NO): YES